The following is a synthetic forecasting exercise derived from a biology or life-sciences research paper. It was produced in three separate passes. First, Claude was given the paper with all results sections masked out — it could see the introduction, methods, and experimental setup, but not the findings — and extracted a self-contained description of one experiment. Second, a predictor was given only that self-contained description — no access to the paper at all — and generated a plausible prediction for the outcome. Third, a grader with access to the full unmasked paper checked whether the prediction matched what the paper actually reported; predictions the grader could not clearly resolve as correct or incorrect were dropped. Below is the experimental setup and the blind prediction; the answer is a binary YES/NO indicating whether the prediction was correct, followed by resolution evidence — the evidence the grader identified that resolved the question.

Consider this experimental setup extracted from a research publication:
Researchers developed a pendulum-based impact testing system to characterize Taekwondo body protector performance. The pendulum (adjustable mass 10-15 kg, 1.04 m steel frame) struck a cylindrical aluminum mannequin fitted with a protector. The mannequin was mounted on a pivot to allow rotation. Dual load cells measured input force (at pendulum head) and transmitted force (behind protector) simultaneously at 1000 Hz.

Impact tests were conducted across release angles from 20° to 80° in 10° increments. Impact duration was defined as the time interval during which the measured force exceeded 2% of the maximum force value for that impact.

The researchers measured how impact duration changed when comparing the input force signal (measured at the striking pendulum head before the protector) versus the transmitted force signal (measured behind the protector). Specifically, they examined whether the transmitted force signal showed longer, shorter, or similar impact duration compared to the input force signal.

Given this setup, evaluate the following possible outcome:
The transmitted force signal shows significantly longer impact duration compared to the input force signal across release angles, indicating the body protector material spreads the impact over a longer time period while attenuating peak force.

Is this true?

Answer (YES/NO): NO